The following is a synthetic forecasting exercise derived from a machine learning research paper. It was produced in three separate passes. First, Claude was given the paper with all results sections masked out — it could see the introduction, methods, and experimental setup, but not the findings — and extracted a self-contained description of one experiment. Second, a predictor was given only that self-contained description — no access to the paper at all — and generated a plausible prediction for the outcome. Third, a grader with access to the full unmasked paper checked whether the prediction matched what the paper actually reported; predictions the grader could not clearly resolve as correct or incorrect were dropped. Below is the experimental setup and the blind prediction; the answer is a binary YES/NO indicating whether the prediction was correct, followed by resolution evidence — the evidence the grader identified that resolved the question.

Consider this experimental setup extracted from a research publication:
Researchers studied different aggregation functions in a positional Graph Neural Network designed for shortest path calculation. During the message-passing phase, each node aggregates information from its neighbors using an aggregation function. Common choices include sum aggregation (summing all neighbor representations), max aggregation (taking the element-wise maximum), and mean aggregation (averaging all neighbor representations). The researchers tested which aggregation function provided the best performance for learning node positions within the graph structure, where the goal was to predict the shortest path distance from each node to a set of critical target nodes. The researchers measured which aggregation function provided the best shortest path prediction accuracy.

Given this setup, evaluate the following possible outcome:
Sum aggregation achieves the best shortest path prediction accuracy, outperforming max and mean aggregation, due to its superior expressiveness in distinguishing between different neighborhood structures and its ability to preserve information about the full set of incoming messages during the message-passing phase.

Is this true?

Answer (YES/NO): NO